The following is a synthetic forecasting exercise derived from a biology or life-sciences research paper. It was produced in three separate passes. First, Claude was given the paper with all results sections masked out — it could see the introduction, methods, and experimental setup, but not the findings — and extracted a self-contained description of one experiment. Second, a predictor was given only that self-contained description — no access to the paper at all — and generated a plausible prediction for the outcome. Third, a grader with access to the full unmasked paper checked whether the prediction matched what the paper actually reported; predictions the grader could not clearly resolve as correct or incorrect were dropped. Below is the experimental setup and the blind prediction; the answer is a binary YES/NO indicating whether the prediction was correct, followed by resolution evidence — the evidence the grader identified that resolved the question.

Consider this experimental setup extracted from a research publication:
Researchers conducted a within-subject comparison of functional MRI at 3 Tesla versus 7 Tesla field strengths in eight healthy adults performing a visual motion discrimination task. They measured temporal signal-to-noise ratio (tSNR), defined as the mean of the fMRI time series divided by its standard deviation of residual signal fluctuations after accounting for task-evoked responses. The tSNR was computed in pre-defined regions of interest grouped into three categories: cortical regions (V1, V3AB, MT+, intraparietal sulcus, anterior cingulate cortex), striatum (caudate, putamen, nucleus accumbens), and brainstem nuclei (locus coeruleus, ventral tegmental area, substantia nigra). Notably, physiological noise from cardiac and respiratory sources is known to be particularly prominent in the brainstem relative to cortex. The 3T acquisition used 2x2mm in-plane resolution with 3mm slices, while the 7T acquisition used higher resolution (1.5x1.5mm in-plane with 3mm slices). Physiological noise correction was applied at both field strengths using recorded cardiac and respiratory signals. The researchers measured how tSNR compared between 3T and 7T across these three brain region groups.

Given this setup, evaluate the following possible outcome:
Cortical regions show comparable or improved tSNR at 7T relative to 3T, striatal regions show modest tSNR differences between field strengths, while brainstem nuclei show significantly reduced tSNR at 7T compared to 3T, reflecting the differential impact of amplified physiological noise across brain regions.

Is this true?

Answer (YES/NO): NO